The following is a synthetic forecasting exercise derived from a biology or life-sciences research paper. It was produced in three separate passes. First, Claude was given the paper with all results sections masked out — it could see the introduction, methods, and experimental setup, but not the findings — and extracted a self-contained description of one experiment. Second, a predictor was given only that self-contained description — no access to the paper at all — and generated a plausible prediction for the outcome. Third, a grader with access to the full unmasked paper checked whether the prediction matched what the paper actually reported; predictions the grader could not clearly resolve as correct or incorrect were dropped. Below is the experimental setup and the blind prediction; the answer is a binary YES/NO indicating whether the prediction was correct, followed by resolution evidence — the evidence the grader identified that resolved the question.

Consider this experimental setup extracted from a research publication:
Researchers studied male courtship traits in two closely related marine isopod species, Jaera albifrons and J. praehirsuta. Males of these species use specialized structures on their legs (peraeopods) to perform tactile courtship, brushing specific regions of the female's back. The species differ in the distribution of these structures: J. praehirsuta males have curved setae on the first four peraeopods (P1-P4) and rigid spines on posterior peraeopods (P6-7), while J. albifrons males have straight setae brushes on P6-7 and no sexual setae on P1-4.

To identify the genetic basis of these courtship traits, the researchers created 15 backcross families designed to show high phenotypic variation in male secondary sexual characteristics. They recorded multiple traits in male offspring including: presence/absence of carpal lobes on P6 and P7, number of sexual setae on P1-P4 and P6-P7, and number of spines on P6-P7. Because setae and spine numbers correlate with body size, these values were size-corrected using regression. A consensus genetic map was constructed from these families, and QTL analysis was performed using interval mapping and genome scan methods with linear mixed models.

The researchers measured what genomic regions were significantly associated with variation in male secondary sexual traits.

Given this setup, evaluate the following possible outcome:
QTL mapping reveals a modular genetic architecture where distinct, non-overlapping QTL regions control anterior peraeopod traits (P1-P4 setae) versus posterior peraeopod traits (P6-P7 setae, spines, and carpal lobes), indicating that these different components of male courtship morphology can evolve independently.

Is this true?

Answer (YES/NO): NO